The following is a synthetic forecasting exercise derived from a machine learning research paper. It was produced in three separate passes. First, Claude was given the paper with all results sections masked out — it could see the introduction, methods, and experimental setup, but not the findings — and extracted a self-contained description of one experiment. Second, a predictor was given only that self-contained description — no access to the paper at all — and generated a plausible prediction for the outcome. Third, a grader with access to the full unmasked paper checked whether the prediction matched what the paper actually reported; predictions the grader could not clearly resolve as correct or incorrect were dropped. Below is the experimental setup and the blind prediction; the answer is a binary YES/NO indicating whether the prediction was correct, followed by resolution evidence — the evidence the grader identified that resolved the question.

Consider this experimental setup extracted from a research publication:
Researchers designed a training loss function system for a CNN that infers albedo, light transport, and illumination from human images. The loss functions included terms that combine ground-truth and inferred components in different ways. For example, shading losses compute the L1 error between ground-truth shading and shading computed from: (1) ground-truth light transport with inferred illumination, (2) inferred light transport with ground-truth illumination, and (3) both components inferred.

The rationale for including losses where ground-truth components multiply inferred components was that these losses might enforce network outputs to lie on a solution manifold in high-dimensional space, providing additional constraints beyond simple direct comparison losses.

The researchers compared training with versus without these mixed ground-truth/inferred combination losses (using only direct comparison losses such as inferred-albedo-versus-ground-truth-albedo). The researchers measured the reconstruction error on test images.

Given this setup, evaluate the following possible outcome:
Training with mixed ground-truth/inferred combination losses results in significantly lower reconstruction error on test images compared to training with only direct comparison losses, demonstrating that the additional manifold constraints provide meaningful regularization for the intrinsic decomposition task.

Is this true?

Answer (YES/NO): YES